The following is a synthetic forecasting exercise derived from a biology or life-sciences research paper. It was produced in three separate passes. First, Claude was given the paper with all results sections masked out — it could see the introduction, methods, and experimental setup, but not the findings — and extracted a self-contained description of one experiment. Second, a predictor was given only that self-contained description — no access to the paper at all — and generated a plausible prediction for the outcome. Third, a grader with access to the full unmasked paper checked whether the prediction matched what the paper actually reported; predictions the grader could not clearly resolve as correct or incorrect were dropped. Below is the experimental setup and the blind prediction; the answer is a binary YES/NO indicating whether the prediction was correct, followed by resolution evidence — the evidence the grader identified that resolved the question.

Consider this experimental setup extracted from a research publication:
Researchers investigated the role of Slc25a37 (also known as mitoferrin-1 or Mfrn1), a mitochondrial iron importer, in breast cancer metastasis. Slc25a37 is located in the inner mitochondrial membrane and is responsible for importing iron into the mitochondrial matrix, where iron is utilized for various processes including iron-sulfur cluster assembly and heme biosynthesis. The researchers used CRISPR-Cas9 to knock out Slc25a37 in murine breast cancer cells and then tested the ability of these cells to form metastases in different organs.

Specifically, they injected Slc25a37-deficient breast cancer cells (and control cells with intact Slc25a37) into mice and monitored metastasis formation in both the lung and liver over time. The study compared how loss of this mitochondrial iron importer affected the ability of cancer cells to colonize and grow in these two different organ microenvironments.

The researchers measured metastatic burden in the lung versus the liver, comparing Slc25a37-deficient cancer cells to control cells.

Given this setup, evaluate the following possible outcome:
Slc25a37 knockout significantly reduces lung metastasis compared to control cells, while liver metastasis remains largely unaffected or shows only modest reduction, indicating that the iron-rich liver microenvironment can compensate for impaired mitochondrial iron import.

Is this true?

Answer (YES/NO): NO